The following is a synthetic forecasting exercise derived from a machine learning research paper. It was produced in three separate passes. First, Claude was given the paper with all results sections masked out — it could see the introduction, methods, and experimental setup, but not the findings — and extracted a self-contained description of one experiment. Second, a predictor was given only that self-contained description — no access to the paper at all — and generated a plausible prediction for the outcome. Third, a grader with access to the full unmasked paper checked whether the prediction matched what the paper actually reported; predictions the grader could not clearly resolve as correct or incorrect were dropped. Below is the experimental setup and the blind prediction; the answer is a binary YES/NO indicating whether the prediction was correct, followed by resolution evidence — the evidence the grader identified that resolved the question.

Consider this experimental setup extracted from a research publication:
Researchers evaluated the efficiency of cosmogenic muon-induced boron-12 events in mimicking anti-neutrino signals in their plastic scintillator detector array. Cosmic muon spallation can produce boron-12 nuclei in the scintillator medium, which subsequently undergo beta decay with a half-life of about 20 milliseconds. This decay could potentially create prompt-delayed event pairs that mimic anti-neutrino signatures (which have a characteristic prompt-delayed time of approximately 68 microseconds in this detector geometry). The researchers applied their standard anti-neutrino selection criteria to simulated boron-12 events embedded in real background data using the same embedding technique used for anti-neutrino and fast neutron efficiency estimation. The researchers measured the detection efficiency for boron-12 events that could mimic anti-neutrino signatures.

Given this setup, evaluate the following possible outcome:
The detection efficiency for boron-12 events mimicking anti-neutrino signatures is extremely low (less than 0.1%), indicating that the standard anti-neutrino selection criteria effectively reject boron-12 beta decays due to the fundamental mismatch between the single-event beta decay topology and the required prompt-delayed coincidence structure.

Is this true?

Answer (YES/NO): YES